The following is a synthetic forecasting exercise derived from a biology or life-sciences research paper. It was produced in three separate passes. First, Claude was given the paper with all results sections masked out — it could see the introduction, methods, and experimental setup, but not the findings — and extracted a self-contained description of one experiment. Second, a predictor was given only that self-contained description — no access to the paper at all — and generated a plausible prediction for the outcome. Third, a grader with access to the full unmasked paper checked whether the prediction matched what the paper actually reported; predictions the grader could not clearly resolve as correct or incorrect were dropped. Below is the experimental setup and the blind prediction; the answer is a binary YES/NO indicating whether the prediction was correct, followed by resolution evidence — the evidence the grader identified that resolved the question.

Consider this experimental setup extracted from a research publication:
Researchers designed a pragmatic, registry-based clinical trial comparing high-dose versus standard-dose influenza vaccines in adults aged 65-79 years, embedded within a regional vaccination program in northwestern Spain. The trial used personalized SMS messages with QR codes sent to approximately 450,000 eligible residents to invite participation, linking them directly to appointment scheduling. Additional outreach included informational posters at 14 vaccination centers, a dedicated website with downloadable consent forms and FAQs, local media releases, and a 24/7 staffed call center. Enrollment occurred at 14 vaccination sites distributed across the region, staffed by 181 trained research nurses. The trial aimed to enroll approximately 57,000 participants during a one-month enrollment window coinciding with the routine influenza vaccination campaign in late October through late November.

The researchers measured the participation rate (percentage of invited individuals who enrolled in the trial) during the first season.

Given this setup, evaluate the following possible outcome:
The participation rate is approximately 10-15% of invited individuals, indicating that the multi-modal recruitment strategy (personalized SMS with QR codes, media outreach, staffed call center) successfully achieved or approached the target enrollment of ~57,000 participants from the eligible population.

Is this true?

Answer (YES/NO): YES